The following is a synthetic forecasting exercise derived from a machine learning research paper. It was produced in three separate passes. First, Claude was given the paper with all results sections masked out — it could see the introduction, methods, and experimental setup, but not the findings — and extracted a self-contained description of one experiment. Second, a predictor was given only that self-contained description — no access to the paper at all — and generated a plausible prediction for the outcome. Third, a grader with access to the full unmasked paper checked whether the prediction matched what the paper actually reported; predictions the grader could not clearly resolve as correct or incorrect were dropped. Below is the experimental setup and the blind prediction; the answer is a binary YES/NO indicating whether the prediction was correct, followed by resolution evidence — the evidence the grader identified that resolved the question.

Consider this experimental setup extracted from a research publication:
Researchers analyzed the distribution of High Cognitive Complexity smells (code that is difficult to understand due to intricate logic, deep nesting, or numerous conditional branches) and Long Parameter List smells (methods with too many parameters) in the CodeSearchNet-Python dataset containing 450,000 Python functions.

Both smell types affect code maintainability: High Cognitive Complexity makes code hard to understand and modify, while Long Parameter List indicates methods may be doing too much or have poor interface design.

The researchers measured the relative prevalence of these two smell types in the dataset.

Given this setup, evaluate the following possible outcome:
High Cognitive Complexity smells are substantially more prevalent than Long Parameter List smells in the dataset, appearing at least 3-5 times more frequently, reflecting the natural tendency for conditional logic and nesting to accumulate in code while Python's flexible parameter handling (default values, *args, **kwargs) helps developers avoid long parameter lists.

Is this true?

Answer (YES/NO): NO